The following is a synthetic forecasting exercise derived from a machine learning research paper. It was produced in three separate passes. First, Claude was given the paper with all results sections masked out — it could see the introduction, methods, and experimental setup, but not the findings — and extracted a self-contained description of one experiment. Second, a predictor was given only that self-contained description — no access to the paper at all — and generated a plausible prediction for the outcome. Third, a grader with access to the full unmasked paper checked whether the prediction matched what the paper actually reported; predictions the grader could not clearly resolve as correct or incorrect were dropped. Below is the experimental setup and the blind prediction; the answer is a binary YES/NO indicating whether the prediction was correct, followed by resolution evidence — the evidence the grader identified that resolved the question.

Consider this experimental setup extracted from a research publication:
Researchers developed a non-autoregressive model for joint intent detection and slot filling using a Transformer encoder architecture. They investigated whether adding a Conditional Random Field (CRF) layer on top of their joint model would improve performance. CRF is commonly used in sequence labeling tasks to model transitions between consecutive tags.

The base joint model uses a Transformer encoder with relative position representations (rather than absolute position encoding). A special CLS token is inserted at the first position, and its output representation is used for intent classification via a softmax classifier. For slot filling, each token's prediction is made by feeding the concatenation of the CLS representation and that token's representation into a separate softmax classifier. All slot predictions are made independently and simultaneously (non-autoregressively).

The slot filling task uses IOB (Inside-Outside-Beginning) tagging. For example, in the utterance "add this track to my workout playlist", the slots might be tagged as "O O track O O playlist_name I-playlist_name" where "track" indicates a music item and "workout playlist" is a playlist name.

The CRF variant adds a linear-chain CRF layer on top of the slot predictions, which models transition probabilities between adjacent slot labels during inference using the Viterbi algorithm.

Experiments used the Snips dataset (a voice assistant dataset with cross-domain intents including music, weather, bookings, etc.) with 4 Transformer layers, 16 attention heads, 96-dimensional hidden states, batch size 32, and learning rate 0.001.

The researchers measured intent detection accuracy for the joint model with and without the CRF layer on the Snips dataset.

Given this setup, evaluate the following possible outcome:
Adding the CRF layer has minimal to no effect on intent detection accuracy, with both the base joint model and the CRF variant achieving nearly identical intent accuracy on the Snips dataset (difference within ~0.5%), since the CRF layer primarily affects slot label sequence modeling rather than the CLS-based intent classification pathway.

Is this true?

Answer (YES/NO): YES